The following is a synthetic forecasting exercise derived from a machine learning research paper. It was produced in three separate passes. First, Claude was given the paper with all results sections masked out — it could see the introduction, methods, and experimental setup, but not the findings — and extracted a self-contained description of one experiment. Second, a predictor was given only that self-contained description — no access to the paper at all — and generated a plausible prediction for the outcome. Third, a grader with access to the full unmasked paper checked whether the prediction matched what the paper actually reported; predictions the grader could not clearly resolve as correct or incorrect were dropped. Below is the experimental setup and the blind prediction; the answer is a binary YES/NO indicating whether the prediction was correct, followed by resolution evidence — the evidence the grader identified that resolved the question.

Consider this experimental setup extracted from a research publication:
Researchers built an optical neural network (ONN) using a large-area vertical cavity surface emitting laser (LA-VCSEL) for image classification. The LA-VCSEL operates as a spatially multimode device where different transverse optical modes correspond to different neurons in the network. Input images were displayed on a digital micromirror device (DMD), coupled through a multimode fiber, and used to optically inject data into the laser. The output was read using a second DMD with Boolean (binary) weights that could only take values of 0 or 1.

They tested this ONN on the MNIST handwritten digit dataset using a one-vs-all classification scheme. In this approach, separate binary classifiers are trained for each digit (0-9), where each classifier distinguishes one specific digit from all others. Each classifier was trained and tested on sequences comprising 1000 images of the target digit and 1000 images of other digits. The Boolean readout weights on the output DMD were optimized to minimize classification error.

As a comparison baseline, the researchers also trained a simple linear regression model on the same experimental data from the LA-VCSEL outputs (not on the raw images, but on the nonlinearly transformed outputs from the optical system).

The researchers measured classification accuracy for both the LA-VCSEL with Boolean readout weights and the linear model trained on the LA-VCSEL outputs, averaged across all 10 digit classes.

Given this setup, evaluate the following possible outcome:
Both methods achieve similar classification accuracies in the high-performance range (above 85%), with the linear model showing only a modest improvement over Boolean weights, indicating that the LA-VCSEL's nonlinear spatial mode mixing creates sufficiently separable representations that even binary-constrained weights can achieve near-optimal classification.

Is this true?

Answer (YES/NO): NO